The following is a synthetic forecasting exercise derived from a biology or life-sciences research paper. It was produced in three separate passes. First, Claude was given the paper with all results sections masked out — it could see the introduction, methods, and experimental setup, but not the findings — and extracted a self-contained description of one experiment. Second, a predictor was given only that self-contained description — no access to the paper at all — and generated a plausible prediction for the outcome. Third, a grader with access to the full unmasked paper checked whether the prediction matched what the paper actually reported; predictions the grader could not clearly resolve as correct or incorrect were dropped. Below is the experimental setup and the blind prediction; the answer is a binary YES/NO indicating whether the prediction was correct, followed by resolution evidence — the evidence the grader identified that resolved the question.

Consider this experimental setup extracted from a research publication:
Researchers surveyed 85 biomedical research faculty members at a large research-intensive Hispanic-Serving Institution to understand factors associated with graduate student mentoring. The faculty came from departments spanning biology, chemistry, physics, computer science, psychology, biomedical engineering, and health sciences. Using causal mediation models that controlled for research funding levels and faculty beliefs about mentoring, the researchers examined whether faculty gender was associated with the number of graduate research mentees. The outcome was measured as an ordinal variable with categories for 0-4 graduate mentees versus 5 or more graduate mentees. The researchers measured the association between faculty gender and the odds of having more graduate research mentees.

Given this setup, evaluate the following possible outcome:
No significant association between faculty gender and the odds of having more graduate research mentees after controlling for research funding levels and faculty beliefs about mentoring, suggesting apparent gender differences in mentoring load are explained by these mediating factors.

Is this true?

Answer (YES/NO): NO